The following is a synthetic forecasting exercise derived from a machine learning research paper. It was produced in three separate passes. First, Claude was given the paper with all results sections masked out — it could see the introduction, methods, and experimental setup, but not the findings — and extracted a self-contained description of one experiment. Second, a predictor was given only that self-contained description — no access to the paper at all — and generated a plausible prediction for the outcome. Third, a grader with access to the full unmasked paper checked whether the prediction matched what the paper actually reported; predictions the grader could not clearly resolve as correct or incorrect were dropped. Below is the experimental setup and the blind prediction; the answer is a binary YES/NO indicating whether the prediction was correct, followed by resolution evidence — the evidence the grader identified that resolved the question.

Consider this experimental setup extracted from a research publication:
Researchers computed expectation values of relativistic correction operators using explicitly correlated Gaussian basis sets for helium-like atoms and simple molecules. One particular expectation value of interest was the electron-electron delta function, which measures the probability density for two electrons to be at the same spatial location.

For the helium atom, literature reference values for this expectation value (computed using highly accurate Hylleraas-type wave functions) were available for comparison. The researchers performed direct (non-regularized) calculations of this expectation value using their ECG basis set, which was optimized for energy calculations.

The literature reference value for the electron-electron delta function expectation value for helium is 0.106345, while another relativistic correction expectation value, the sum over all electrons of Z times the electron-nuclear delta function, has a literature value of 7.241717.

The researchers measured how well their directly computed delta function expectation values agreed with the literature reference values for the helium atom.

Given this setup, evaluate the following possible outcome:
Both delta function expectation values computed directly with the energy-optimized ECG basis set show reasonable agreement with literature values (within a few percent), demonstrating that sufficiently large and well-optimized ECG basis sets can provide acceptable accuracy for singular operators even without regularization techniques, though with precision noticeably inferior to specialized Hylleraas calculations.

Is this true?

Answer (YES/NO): NO